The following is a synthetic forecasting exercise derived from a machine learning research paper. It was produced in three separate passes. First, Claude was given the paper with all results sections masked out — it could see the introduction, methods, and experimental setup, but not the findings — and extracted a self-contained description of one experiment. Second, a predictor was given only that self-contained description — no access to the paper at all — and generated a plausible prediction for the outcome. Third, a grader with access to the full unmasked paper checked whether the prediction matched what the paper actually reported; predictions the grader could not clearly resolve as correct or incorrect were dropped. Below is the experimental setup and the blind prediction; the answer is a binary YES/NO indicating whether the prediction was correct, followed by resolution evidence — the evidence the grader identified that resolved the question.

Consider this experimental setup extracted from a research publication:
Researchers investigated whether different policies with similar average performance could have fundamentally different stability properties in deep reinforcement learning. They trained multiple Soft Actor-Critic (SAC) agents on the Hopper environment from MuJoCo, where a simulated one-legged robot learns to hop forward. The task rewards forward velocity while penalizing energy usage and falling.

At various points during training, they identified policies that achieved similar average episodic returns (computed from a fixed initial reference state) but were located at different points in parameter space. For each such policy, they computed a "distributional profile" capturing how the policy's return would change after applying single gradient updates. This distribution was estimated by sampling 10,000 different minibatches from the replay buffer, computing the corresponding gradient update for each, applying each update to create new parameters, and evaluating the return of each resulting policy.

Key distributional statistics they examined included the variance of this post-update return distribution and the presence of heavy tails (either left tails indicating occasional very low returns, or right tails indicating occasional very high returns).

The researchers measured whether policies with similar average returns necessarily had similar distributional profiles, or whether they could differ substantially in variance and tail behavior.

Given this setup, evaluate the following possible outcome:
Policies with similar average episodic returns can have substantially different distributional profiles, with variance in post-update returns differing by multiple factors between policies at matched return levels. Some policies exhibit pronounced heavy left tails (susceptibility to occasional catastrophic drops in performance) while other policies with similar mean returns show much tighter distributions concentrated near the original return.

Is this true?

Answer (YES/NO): YES